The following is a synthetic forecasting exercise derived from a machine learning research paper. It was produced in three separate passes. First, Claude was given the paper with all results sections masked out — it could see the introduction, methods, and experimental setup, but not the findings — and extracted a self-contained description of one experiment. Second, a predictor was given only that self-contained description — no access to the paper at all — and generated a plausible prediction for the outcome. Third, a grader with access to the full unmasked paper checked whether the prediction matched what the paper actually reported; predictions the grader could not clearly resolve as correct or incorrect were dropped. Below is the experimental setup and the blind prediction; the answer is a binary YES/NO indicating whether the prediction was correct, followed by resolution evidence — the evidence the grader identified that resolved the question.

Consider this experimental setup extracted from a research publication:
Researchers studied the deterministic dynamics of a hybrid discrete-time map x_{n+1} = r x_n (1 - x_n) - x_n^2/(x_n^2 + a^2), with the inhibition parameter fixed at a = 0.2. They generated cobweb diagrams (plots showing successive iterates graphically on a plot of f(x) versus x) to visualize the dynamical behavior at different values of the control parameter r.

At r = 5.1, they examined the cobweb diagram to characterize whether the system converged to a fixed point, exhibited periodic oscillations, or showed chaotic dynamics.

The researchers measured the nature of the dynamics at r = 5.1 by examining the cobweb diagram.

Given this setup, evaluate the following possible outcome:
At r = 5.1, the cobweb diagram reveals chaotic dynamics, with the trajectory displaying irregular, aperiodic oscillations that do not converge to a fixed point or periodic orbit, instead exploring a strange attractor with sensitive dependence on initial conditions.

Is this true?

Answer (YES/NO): NO